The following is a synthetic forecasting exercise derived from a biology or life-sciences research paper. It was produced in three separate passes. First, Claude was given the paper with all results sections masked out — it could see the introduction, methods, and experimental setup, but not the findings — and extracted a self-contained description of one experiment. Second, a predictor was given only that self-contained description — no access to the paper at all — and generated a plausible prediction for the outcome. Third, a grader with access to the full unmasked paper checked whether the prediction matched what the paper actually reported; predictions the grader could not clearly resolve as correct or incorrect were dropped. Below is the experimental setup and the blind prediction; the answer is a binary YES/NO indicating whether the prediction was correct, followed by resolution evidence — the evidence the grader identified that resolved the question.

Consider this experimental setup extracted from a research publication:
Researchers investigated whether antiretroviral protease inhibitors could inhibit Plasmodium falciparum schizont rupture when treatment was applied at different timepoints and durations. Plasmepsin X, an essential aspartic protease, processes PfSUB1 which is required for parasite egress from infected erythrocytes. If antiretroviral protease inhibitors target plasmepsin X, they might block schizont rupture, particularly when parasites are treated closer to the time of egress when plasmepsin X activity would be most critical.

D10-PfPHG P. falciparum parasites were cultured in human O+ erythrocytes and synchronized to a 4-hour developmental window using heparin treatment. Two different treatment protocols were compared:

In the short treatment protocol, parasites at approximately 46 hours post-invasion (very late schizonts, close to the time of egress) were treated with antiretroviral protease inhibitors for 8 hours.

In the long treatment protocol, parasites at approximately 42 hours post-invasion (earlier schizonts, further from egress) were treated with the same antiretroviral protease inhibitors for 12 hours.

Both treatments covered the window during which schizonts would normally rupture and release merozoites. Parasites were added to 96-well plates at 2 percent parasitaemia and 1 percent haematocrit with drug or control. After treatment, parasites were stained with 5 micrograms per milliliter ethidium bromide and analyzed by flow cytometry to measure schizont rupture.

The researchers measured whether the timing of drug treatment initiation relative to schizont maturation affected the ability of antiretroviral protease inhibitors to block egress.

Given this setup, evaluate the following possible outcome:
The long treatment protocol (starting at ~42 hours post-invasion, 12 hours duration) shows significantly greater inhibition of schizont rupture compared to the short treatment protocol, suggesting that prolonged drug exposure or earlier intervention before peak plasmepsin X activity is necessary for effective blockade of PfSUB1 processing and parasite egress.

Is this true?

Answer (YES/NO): NO